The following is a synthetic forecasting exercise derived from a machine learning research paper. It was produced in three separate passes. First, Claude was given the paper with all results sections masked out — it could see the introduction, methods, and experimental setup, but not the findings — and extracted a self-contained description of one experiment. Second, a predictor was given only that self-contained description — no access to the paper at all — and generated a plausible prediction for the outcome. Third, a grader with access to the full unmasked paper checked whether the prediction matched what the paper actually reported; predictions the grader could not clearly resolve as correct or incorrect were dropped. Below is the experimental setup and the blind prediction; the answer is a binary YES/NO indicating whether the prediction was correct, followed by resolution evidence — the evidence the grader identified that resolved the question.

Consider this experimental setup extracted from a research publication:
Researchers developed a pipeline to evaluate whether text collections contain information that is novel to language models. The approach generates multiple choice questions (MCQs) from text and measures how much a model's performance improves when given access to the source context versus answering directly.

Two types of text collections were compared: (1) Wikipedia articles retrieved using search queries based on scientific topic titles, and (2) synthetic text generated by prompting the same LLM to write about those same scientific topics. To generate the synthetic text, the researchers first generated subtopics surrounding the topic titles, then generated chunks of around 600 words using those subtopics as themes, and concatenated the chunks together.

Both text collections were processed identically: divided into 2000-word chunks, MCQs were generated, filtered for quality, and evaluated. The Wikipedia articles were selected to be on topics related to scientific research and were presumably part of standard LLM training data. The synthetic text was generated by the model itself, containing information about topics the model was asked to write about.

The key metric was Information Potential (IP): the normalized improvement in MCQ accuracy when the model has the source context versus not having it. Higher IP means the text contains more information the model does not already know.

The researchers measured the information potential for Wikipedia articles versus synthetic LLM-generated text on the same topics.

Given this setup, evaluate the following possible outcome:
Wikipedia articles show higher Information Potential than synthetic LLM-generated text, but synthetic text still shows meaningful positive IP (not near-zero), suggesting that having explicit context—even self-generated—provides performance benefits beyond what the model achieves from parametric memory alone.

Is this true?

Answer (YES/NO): YES